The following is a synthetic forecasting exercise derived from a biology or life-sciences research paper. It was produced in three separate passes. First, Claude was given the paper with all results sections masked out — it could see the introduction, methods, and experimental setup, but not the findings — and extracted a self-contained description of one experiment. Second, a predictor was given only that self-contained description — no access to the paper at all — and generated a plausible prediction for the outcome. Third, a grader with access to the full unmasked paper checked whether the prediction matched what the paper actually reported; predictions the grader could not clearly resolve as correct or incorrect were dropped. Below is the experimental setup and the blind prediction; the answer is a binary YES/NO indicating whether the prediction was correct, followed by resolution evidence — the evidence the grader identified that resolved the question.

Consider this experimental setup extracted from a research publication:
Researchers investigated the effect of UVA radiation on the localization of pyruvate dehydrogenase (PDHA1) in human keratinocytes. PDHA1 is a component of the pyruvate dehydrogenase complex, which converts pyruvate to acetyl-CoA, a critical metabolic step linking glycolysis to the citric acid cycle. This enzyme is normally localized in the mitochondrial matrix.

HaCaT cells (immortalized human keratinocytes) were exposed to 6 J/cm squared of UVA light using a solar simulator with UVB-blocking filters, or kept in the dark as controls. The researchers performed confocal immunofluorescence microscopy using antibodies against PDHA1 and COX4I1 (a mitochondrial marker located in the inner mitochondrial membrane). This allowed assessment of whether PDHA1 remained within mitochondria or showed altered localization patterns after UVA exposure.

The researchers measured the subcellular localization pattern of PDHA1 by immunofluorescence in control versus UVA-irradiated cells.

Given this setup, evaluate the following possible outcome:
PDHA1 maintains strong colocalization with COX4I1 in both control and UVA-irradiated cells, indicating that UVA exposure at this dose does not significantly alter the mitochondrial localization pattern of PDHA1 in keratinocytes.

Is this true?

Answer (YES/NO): NO